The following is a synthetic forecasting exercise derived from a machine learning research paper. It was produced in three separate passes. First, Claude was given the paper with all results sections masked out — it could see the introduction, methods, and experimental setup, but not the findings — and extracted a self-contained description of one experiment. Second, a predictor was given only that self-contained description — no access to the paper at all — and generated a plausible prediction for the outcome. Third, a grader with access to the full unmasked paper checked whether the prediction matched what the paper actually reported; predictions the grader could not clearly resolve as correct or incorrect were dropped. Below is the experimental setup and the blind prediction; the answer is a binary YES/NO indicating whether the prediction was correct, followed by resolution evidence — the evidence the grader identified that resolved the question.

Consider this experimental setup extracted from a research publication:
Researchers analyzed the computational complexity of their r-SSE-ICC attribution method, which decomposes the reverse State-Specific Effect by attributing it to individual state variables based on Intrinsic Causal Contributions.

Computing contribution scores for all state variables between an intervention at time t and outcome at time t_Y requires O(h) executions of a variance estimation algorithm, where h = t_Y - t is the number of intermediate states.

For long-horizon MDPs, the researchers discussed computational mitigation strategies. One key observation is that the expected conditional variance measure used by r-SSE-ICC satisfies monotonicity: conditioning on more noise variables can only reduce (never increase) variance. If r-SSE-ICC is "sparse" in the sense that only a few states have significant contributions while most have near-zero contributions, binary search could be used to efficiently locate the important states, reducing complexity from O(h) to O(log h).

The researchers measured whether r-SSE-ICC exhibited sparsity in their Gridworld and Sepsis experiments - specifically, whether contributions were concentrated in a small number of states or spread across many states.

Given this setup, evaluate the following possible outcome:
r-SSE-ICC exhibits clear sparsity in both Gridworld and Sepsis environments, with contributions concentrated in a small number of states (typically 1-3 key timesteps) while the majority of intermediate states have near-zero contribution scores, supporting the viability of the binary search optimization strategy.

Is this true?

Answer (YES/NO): NO